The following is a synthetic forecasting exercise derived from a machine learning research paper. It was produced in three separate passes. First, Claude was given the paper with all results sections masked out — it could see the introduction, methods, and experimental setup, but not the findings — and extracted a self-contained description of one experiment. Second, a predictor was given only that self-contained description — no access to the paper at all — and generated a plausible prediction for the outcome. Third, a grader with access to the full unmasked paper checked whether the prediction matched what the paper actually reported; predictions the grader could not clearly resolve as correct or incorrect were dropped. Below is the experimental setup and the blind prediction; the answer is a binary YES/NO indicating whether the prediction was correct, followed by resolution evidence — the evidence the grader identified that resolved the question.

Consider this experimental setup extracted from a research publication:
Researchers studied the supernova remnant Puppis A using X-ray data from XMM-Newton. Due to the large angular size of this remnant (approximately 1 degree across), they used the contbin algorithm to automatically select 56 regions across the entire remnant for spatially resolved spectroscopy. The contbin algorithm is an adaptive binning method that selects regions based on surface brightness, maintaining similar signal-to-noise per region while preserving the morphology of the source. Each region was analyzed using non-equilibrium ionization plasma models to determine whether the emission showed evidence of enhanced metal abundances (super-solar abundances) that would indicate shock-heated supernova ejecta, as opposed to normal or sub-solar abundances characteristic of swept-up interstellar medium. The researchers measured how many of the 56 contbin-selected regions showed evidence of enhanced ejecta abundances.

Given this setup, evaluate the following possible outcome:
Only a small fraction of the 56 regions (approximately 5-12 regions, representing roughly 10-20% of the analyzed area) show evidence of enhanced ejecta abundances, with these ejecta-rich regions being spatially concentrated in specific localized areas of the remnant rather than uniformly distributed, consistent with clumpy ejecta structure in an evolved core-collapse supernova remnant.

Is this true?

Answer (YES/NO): NO